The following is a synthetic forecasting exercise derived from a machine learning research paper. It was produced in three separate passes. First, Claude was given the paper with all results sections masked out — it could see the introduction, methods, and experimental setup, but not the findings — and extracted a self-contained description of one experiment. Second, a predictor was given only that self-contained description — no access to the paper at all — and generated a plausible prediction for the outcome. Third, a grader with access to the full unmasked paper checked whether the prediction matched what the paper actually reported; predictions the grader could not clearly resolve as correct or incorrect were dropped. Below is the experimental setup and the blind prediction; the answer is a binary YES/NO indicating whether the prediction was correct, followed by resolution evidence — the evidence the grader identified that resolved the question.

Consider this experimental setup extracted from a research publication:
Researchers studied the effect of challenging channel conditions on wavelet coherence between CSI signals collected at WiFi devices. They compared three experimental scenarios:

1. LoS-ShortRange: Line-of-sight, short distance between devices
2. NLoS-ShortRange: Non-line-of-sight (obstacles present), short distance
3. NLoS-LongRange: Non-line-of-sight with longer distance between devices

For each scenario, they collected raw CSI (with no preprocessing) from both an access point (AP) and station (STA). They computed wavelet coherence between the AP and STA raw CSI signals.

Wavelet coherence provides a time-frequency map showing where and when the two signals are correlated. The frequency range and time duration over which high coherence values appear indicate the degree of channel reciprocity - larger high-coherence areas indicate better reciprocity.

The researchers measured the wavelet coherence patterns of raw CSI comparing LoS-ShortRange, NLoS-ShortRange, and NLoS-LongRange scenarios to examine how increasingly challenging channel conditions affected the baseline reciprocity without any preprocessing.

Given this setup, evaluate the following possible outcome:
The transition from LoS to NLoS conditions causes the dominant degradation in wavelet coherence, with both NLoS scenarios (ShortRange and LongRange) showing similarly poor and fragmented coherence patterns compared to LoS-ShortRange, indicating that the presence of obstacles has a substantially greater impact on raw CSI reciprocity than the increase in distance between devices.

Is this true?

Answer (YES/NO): NO